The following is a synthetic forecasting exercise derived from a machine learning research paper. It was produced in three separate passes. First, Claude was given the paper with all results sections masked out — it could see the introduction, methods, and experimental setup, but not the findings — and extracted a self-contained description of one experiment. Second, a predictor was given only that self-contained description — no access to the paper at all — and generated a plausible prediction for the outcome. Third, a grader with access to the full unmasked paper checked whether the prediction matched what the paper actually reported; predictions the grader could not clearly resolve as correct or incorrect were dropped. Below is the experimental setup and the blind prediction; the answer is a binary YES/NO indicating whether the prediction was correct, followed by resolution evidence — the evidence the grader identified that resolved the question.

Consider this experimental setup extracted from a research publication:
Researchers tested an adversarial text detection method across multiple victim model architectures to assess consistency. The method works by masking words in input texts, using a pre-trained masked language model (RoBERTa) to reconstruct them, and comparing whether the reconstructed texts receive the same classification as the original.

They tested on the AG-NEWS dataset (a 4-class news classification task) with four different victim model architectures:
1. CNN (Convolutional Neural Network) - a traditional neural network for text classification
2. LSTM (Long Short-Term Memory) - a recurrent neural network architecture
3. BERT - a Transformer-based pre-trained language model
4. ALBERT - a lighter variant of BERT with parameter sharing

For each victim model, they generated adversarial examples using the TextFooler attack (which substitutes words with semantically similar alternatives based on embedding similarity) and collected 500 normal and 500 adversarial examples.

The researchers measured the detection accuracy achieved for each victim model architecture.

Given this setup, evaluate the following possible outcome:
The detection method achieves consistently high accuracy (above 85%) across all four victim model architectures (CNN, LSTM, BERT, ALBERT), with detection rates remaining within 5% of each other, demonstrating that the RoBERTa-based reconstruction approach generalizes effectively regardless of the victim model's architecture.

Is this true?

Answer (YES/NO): YES